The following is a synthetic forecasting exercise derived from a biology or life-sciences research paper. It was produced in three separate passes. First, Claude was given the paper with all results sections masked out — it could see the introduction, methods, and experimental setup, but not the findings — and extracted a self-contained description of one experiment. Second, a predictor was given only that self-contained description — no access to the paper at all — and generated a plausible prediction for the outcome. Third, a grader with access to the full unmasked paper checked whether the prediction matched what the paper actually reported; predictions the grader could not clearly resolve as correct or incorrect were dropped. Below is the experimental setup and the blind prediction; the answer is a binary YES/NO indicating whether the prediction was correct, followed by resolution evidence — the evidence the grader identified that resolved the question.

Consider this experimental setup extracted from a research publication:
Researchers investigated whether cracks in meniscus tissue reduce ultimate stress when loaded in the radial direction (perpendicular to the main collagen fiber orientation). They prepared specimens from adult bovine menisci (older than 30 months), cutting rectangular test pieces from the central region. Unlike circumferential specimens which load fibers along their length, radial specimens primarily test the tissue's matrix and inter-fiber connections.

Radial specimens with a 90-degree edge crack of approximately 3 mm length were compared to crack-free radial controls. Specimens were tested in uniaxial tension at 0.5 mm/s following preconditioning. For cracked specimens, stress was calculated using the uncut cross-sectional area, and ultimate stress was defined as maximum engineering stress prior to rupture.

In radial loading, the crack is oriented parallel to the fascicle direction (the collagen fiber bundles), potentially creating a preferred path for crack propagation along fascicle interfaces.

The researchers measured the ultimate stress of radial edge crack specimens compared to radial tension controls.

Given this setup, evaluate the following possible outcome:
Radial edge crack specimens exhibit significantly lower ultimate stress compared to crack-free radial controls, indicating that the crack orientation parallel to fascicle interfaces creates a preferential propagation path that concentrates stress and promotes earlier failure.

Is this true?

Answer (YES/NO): NO